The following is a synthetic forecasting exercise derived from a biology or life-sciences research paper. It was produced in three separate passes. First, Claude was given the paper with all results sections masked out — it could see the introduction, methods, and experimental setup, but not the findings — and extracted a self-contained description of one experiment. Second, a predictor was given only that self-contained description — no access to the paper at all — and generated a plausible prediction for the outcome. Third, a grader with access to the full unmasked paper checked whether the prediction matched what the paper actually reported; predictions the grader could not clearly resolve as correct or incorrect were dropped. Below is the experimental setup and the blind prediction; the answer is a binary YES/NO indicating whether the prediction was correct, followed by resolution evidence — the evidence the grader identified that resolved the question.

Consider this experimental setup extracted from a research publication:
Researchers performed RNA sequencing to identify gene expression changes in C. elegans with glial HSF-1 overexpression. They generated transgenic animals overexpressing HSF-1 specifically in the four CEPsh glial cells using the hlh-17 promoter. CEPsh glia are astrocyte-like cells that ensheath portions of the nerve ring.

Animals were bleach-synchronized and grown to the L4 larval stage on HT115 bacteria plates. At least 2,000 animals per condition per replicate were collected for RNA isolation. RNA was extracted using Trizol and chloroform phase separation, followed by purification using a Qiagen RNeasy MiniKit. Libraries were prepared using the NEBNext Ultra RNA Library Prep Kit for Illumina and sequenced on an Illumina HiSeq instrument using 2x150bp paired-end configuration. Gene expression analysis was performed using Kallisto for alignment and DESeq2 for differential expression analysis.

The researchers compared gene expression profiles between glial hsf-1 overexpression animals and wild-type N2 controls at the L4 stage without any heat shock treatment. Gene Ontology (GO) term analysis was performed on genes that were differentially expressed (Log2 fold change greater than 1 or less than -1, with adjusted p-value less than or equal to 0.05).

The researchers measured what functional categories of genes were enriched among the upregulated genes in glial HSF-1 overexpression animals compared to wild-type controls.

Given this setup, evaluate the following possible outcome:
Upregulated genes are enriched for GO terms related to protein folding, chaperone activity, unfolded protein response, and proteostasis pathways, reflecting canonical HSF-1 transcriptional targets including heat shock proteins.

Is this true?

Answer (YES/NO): NO